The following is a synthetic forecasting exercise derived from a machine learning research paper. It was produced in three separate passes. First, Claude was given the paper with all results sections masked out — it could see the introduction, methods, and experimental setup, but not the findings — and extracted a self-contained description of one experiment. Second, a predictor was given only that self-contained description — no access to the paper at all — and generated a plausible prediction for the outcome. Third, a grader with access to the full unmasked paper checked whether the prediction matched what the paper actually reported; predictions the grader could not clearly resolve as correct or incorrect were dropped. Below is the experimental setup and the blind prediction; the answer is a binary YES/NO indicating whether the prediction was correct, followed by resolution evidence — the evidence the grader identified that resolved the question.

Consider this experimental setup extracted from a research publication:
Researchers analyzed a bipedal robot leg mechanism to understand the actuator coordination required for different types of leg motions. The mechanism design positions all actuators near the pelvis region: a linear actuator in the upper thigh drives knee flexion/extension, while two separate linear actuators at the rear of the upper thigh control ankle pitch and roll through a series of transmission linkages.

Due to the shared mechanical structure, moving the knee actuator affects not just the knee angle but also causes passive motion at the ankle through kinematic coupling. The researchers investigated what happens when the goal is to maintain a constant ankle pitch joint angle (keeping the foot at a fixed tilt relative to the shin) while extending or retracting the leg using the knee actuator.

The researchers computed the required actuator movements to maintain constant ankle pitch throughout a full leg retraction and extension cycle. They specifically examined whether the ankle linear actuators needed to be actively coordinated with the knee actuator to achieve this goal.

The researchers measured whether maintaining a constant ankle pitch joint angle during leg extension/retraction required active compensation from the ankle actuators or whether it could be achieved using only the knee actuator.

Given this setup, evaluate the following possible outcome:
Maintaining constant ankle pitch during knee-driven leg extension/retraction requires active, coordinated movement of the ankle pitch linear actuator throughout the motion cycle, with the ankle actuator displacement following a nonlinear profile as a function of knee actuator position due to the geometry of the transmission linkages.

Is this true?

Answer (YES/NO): YES